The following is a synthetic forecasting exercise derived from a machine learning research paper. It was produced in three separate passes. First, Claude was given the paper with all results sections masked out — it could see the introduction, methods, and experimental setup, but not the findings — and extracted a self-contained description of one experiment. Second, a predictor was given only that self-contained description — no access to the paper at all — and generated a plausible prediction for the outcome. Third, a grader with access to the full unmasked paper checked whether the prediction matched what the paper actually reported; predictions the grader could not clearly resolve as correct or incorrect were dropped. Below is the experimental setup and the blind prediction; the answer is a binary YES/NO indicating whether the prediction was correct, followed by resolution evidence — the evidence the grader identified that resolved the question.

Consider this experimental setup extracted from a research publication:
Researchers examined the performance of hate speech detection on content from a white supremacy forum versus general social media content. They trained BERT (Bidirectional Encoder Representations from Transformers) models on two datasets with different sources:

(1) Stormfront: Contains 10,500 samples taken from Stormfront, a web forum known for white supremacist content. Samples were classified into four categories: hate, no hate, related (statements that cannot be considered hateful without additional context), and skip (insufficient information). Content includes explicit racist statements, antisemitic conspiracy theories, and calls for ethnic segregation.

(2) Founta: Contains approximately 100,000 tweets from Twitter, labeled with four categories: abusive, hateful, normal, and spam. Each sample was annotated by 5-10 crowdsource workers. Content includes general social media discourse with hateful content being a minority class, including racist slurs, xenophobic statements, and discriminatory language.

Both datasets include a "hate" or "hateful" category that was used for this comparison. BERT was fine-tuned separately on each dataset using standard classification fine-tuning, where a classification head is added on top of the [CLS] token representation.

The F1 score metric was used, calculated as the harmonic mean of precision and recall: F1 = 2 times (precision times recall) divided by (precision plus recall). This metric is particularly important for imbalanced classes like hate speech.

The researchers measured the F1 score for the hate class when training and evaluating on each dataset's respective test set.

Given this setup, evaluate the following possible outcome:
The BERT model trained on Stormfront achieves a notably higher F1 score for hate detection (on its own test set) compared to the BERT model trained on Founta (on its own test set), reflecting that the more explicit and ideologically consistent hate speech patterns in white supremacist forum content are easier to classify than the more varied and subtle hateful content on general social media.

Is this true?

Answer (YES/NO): YES